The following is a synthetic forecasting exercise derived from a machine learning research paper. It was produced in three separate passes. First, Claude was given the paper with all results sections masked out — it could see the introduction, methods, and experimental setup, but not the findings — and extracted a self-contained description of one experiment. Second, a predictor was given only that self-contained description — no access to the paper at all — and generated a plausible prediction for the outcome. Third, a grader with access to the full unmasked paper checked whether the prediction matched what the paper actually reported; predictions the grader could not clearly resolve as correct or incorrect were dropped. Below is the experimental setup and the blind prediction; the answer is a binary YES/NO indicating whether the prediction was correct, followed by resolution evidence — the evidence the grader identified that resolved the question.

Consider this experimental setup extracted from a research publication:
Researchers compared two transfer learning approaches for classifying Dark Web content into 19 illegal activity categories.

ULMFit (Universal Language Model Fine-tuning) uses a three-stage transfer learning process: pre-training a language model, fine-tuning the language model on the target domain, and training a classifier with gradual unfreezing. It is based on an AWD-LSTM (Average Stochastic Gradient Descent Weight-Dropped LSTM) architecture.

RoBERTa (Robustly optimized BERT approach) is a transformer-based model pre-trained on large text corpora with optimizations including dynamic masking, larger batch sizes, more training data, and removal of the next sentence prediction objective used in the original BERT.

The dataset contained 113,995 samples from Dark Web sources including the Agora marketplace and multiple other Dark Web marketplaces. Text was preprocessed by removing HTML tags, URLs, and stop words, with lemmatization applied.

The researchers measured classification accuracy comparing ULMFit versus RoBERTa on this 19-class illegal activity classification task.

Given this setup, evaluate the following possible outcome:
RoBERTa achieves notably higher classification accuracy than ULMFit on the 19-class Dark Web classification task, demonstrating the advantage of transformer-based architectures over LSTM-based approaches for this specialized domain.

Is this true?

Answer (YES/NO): NO